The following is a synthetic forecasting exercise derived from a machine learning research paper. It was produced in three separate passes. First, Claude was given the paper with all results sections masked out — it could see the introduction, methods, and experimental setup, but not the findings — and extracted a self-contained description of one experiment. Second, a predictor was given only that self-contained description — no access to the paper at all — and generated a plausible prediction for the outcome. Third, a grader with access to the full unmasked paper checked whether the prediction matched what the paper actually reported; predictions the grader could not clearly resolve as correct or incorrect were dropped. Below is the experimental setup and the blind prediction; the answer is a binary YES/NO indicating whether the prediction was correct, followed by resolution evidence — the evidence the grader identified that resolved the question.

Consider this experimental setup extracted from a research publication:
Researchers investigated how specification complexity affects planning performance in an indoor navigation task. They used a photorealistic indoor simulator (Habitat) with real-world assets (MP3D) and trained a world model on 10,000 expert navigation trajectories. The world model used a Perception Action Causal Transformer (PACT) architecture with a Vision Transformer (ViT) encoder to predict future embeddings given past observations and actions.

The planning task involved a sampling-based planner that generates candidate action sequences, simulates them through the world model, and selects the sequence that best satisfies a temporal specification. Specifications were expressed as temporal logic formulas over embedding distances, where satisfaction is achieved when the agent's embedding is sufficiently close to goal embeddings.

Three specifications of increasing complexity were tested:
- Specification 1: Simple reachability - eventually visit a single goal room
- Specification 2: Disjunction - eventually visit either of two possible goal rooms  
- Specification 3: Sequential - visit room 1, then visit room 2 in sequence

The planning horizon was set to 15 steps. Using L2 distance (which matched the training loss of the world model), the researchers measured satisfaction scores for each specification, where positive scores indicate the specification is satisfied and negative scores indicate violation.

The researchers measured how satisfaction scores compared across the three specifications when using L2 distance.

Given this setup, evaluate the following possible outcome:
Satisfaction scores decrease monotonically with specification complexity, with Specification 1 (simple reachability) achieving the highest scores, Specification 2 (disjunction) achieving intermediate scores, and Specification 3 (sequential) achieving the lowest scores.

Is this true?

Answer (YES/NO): NO